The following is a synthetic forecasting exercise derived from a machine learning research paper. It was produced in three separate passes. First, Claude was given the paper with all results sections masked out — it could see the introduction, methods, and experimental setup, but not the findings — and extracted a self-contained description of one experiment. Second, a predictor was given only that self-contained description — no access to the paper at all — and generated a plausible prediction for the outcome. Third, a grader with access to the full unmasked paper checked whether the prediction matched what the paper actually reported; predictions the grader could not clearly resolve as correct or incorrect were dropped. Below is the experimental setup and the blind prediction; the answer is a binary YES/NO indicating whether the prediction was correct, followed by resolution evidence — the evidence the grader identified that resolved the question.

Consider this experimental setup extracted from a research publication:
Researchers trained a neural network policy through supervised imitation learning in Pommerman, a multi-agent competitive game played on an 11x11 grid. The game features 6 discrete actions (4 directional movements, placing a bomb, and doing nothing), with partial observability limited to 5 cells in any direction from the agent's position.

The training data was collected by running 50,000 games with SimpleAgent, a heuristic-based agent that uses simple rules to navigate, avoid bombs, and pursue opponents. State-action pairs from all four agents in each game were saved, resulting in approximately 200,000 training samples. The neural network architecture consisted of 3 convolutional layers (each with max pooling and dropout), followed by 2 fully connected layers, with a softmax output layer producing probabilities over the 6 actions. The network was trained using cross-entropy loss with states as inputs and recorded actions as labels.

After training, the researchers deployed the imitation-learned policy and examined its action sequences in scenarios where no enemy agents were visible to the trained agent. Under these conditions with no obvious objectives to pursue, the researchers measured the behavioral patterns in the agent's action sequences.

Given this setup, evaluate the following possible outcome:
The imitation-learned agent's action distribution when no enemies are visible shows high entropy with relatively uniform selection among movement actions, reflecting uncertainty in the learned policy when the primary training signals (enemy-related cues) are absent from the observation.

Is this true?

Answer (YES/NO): NO